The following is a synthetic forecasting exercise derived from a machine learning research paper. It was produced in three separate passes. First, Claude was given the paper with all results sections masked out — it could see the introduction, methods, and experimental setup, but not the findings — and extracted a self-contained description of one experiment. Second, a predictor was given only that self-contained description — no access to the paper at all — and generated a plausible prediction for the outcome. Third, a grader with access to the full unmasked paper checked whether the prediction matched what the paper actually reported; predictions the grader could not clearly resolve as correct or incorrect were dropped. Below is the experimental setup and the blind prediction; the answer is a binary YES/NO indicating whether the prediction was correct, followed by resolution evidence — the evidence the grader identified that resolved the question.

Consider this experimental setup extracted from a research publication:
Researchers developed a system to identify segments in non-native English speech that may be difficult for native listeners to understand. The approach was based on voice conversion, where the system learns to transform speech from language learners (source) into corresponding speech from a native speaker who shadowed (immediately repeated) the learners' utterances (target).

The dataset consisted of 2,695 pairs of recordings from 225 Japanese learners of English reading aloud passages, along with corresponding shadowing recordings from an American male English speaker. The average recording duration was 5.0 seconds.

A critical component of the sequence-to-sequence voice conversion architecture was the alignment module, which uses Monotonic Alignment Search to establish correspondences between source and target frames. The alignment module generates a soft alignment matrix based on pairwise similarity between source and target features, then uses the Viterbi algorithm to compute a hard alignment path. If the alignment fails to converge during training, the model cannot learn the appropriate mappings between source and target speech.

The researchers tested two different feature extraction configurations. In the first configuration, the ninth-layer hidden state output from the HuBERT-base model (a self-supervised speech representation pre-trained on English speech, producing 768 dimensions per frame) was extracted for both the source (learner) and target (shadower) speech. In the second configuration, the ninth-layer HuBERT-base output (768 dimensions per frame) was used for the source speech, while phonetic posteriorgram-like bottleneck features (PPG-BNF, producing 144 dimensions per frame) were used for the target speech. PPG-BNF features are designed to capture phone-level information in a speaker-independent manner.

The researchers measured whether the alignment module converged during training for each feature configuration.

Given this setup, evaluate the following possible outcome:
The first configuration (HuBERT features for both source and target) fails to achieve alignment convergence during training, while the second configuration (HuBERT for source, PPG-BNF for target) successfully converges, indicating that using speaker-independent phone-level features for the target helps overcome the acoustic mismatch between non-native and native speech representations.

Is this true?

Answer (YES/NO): YES